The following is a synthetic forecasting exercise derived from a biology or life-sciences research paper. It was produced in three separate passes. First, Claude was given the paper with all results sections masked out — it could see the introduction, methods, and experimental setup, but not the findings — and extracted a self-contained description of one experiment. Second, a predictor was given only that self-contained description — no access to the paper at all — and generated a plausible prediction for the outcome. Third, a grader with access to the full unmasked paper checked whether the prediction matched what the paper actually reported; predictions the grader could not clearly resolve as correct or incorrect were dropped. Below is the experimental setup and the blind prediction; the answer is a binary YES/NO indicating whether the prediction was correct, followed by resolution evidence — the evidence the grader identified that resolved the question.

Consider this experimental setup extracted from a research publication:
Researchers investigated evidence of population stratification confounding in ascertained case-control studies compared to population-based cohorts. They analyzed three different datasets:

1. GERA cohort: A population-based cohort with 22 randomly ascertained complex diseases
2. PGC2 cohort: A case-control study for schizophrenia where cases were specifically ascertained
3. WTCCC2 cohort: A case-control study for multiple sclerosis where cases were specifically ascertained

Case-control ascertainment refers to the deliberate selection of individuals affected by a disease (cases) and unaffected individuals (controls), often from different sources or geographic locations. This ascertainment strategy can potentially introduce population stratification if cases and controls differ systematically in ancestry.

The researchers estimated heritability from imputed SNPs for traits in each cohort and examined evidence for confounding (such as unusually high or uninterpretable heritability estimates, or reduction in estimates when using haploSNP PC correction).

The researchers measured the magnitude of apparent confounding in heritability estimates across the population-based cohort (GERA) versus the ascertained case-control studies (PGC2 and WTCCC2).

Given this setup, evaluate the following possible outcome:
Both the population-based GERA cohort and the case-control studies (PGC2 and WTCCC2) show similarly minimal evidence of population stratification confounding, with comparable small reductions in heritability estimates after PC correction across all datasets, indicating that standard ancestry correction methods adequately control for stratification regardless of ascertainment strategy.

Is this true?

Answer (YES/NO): NO